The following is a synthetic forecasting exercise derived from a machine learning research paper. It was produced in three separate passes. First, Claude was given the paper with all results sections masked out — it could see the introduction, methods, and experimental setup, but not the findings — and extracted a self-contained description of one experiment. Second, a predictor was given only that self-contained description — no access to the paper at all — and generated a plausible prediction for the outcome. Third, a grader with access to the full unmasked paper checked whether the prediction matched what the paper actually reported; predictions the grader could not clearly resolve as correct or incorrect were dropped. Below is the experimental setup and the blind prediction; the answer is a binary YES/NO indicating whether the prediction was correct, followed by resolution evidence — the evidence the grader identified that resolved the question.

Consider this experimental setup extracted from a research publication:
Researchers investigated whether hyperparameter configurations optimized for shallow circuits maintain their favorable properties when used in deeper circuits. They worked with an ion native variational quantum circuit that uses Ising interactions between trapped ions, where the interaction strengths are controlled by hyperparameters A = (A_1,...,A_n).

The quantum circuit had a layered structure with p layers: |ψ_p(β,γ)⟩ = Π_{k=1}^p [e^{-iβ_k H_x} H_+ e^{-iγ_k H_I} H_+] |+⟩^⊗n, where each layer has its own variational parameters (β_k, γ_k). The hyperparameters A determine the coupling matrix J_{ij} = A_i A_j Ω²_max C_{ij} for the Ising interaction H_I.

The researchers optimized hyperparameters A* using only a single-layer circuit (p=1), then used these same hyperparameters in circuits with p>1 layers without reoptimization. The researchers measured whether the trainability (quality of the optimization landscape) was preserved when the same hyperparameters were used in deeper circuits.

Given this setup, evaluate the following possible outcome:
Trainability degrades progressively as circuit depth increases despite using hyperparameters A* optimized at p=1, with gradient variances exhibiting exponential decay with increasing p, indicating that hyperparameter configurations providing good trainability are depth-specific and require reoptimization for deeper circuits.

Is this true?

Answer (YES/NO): NO